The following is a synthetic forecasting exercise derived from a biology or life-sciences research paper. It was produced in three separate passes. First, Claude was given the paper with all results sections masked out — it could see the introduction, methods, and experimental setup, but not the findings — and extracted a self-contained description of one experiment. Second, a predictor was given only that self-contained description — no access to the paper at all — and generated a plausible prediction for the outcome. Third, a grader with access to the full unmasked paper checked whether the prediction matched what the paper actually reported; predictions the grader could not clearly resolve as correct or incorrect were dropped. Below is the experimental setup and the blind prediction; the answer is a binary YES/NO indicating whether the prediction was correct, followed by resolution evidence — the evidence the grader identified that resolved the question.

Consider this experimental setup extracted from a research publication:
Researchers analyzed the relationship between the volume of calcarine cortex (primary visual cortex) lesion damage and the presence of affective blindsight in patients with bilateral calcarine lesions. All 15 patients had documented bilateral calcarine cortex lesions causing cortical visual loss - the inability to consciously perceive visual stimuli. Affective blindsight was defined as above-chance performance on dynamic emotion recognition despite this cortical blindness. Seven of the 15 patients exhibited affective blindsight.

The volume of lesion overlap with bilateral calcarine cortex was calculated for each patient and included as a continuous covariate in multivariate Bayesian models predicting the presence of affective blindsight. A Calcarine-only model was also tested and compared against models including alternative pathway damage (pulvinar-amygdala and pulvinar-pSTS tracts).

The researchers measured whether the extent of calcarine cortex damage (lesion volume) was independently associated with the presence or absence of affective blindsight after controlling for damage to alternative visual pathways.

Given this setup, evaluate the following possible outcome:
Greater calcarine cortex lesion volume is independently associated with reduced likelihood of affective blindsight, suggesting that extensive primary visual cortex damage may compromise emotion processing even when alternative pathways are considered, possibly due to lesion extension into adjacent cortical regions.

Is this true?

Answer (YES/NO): NO